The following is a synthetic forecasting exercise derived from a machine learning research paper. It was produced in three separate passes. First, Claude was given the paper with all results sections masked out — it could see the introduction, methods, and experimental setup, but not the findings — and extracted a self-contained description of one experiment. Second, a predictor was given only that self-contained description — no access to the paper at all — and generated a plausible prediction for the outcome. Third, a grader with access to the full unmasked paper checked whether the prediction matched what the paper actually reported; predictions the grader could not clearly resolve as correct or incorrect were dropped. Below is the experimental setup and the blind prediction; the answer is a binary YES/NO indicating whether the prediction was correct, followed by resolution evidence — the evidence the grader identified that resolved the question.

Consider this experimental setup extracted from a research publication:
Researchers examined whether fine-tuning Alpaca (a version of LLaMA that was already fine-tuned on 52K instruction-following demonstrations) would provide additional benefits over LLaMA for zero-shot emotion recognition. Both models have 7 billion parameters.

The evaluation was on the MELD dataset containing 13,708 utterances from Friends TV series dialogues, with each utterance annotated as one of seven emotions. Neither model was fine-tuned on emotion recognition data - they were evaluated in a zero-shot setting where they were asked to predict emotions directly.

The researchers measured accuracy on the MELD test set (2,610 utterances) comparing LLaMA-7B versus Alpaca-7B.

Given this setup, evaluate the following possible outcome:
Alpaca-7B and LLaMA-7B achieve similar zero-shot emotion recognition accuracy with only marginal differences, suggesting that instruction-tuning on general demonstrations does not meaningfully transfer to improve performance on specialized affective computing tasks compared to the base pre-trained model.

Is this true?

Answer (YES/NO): NO